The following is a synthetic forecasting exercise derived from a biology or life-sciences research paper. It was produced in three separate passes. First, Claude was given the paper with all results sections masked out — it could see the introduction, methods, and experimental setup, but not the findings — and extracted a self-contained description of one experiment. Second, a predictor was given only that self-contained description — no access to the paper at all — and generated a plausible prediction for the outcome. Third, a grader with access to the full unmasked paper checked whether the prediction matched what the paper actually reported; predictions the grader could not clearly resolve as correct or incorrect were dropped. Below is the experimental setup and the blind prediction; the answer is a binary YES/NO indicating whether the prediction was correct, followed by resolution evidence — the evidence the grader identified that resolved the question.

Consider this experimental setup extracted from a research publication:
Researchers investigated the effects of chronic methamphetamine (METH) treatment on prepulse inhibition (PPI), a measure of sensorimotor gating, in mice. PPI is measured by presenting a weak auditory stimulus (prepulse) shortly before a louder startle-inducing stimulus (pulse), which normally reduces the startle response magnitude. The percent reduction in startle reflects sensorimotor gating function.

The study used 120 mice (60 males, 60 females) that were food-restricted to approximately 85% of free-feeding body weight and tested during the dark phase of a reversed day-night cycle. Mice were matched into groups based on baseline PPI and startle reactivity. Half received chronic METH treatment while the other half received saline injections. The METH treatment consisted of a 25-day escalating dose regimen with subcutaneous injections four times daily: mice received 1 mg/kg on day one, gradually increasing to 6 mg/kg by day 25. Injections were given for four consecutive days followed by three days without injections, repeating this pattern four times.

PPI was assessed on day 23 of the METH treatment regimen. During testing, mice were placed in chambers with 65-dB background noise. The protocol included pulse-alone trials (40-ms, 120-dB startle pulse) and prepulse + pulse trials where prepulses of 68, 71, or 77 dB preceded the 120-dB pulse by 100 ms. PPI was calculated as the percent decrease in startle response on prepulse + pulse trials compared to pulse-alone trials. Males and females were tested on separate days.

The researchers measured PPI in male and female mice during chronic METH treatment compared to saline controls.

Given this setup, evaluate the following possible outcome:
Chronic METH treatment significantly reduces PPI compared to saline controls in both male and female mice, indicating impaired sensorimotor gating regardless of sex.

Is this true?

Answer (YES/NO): NO